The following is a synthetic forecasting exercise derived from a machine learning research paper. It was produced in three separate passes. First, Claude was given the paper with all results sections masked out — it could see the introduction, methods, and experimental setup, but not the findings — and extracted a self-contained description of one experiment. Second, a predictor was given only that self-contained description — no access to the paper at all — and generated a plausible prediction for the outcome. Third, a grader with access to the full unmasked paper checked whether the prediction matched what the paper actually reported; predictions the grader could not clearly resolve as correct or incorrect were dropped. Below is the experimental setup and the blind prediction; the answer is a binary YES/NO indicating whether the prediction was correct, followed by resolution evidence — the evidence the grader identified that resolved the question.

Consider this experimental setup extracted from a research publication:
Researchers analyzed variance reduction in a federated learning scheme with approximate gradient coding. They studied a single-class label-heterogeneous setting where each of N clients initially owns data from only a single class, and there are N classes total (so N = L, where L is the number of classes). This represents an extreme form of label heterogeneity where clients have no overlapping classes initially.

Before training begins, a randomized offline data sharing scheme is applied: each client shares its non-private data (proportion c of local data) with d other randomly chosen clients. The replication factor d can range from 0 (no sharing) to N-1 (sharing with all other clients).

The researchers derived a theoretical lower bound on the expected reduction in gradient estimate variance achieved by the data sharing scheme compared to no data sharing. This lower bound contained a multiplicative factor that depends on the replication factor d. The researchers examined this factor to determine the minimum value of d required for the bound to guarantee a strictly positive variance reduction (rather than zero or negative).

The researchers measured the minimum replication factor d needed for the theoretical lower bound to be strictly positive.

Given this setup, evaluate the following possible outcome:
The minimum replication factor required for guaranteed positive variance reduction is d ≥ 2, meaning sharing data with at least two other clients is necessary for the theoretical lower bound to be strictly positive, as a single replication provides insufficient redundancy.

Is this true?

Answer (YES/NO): YES